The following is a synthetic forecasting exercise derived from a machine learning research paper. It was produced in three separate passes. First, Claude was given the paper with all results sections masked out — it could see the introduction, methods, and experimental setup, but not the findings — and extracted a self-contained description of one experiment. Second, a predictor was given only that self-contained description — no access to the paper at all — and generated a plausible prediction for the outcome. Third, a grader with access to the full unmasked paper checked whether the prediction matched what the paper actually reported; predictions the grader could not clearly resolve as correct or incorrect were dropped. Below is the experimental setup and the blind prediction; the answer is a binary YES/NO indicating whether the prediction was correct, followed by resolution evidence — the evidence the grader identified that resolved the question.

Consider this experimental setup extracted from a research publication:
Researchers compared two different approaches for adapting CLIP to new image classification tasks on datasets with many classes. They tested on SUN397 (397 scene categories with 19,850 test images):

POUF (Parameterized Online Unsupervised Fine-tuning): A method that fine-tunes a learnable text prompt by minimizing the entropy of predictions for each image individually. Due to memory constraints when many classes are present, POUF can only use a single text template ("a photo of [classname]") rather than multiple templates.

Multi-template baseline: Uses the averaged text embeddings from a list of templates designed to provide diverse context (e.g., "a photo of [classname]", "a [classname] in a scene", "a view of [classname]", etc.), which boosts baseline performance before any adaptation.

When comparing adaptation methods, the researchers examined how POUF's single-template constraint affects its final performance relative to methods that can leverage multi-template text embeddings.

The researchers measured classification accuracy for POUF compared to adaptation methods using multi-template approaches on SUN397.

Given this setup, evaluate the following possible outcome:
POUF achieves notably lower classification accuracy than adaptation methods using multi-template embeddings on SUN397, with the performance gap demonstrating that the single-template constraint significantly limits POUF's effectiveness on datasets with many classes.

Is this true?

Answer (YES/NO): YES